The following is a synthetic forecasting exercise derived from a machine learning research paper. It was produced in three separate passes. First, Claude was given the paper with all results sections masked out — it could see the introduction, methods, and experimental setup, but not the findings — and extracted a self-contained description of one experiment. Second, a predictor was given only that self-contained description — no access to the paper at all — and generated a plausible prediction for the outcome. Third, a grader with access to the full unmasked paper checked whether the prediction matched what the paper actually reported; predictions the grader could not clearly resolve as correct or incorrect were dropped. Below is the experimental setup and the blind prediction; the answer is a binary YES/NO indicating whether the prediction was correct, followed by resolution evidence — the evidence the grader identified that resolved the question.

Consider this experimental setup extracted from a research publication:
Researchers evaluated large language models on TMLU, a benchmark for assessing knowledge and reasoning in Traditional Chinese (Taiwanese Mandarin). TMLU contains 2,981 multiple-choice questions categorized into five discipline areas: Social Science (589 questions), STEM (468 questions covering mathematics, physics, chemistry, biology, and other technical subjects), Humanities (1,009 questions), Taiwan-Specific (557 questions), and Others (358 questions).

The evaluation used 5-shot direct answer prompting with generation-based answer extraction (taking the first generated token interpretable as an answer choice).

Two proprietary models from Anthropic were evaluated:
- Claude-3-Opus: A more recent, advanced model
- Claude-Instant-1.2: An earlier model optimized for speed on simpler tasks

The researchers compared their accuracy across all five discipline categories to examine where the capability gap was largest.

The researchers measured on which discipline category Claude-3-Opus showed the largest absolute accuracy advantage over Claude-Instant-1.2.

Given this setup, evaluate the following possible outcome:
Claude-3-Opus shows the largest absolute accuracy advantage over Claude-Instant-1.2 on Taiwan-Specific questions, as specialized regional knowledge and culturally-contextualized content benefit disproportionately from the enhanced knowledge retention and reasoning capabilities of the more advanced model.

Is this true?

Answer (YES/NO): NO